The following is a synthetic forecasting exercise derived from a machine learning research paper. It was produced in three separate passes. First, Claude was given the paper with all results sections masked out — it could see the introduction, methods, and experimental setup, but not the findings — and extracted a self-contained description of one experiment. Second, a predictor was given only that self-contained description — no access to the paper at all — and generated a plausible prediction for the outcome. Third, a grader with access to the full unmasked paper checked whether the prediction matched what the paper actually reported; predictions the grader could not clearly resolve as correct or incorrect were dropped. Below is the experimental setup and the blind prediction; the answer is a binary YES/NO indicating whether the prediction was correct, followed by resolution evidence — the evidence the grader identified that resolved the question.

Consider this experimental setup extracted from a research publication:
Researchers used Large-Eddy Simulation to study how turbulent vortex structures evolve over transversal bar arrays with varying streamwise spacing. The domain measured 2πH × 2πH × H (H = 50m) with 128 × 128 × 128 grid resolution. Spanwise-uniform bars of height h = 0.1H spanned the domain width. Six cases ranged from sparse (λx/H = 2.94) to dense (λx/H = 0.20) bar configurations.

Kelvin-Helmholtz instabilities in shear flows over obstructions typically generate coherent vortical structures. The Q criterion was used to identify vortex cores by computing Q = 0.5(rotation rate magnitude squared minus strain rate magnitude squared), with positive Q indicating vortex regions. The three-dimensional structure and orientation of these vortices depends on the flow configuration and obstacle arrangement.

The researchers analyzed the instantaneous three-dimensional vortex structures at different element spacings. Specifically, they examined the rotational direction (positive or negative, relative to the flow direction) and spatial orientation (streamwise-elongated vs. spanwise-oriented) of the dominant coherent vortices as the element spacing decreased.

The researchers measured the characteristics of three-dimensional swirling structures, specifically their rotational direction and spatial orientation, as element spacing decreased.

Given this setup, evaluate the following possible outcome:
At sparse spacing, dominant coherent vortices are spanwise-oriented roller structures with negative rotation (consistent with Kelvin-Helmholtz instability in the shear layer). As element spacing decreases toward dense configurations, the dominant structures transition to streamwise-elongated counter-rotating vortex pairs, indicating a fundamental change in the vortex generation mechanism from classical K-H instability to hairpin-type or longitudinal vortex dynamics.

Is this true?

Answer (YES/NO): NO